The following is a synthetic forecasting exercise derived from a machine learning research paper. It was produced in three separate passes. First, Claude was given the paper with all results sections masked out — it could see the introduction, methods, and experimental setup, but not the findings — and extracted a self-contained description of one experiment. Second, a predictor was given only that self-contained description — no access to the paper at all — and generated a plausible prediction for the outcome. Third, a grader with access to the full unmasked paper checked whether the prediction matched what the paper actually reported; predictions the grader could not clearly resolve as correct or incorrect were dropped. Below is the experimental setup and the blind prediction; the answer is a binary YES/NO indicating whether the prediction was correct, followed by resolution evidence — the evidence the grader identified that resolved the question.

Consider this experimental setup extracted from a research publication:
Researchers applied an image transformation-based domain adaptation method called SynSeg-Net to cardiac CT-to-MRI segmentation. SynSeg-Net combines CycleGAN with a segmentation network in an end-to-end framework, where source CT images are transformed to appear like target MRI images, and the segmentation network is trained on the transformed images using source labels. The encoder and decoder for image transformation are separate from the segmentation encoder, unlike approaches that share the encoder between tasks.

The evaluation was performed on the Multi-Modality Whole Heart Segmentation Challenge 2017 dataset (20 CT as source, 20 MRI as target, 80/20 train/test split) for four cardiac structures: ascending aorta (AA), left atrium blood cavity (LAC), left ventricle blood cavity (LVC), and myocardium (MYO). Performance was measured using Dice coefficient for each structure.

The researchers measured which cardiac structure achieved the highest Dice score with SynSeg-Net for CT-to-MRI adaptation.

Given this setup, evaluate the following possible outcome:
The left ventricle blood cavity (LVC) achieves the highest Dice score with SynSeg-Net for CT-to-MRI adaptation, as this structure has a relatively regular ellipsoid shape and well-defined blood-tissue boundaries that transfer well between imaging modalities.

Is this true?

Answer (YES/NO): YES